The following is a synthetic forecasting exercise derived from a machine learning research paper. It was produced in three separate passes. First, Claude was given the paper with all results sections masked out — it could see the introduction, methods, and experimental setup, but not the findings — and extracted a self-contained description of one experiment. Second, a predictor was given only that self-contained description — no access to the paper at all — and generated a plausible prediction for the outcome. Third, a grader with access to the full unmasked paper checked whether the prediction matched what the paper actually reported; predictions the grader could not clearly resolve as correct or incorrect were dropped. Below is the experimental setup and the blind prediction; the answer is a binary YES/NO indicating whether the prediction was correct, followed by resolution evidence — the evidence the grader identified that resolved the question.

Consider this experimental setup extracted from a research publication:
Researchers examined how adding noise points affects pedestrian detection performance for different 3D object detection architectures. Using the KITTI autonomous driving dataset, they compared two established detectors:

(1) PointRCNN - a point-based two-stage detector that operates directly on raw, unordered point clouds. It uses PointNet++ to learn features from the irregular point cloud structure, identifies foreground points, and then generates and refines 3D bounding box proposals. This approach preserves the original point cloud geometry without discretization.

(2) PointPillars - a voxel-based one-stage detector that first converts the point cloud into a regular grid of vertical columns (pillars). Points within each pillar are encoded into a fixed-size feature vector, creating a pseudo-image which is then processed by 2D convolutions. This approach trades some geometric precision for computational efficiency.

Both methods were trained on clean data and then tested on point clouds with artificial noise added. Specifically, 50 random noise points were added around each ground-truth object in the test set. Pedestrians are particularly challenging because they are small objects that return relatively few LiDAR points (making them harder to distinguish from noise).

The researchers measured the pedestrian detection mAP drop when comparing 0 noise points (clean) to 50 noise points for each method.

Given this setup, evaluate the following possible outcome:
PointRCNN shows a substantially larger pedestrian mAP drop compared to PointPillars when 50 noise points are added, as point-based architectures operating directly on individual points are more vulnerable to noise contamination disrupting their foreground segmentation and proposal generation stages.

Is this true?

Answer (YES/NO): YES